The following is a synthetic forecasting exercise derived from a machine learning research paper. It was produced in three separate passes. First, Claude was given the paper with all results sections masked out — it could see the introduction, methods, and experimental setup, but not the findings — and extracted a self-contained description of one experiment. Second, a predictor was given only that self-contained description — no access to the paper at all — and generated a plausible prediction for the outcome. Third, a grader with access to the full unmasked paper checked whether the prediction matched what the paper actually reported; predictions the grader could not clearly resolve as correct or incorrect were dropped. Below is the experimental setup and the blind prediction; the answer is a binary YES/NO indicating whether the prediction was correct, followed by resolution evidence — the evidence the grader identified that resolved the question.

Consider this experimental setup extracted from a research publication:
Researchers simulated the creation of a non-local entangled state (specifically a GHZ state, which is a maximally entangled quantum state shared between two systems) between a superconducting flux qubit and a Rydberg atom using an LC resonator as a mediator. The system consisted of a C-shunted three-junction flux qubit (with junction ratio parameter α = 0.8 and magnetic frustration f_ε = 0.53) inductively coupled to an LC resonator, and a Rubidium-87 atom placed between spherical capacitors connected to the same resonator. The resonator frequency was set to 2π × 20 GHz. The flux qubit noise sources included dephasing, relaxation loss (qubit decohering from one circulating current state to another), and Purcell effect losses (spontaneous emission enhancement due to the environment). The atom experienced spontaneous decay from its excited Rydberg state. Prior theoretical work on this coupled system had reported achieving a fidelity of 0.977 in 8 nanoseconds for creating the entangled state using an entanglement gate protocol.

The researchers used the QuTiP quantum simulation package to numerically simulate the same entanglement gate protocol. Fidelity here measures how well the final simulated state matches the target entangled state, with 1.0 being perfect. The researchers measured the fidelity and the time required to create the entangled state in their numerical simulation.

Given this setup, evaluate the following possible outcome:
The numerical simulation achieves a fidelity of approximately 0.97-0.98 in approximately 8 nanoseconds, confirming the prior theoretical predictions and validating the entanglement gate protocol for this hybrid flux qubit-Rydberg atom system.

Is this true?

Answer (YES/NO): NO